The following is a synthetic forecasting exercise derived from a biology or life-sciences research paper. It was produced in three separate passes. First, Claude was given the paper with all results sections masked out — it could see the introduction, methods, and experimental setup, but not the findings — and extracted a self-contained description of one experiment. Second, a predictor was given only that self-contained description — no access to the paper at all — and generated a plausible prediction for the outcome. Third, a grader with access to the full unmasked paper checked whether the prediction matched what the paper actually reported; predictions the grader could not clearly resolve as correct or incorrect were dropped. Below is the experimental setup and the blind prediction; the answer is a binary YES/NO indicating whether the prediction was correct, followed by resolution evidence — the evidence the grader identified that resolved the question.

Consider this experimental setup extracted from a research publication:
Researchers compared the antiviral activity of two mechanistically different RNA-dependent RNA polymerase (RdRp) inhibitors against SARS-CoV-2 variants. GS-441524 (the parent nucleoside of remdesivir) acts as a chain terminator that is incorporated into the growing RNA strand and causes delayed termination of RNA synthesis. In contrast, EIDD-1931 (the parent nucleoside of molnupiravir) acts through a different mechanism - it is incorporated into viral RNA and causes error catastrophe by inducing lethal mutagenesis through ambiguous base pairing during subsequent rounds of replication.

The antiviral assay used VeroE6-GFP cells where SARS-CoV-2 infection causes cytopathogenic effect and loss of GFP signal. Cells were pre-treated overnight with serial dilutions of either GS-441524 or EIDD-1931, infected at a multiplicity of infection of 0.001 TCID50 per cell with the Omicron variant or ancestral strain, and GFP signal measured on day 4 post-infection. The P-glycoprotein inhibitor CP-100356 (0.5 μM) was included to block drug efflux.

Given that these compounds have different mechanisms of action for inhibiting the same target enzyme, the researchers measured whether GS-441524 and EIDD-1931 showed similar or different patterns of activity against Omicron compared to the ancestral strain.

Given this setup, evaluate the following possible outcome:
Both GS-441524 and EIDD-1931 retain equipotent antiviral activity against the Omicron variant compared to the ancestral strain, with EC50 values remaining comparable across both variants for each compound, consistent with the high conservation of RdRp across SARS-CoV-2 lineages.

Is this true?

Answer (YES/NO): YES